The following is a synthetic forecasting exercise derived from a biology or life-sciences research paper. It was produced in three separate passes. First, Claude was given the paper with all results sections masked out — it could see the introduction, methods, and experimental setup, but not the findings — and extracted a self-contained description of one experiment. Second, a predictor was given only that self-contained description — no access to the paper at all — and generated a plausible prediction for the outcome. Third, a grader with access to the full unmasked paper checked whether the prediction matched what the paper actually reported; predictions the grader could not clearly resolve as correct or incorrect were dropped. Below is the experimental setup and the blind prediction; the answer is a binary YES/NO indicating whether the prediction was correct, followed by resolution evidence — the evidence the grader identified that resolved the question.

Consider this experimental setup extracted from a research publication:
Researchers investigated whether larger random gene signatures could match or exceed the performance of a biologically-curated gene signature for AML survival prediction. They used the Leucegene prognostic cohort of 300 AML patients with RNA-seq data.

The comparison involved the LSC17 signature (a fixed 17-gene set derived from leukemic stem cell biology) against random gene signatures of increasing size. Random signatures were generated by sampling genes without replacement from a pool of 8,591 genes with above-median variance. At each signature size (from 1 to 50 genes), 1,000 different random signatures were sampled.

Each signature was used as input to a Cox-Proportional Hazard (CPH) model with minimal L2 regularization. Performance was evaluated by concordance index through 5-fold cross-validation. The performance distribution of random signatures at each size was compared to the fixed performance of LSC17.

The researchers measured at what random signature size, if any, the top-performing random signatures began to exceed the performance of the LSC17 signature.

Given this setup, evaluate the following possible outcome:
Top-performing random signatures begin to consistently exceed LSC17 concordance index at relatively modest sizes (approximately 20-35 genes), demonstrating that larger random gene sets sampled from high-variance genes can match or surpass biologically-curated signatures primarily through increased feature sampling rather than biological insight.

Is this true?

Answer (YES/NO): NO